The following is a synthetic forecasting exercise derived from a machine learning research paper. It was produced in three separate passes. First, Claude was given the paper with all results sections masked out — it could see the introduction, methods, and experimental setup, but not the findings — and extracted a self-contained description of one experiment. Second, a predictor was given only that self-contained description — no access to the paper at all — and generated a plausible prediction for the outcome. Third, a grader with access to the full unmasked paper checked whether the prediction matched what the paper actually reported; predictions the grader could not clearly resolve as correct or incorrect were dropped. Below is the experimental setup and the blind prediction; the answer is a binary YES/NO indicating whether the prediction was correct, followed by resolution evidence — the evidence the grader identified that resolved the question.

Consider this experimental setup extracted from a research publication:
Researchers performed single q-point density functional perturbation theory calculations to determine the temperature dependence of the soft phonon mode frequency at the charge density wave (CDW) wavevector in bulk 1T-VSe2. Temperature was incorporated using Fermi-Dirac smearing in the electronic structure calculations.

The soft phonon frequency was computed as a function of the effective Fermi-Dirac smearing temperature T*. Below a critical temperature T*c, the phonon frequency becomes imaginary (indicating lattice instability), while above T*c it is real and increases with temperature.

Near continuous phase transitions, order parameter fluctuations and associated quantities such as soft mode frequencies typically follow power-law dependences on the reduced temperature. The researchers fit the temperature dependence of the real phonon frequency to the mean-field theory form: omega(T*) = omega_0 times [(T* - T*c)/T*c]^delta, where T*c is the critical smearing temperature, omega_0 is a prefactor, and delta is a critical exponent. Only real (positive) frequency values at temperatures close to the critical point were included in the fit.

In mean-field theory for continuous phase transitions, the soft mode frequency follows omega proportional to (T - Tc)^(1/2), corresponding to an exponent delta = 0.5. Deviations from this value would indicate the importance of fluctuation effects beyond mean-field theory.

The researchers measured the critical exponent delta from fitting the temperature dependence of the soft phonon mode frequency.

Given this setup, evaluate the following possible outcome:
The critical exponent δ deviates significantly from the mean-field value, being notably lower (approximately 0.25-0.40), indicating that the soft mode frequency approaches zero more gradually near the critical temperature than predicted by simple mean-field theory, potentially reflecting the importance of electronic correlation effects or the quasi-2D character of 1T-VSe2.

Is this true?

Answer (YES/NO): NO